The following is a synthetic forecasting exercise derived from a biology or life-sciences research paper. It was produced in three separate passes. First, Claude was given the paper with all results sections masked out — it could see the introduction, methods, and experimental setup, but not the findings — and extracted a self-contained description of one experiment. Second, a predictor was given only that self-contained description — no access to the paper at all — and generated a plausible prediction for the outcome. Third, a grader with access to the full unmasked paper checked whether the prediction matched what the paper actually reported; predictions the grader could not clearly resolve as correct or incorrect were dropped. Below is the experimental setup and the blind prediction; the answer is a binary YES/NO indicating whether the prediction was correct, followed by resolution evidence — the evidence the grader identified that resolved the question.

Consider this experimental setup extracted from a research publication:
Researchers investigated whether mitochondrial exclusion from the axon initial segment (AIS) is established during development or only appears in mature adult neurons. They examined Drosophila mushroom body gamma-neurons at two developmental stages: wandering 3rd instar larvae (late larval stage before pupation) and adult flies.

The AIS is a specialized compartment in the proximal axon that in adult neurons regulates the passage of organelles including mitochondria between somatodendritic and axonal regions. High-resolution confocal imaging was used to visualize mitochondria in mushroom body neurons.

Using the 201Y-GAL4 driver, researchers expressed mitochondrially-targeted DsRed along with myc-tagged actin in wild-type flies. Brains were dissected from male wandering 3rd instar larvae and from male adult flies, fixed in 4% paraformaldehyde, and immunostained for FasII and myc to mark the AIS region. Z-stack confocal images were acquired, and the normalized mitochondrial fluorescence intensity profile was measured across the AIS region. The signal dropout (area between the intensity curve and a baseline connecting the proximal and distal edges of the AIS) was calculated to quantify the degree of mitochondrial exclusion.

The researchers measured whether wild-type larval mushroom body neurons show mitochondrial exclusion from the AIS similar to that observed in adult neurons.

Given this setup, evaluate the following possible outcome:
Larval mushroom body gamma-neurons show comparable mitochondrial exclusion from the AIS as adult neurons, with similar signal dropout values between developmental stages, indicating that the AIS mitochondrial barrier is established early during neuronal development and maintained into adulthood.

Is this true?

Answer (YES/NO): NO